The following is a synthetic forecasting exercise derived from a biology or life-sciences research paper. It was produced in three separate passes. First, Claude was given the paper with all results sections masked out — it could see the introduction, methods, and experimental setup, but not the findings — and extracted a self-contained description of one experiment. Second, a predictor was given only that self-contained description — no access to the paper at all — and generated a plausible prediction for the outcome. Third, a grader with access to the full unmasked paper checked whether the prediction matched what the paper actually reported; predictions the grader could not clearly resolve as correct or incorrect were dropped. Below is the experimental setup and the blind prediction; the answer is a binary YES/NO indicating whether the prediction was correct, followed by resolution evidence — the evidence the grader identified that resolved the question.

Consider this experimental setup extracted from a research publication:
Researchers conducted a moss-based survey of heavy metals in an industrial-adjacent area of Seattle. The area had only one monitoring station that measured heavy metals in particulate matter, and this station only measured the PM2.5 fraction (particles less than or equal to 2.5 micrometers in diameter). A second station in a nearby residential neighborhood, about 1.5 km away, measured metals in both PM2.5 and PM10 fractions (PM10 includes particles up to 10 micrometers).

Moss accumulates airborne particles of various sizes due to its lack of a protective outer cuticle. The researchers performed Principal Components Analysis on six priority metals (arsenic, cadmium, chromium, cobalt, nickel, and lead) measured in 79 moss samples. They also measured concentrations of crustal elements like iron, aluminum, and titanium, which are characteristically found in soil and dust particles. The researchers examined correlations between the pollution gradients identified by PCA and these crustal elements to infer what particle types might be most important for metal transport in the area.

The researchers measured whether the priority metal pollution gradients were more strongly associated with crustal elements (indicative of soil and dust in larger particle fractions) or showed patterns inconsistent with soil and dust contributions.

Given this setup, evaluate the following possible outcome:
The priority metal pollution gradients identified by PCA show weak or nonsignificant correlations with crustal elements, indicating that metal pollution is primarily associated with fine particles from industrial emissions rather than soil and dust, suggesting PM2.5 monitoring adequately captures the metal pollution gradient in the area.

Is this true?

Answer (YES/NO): NO